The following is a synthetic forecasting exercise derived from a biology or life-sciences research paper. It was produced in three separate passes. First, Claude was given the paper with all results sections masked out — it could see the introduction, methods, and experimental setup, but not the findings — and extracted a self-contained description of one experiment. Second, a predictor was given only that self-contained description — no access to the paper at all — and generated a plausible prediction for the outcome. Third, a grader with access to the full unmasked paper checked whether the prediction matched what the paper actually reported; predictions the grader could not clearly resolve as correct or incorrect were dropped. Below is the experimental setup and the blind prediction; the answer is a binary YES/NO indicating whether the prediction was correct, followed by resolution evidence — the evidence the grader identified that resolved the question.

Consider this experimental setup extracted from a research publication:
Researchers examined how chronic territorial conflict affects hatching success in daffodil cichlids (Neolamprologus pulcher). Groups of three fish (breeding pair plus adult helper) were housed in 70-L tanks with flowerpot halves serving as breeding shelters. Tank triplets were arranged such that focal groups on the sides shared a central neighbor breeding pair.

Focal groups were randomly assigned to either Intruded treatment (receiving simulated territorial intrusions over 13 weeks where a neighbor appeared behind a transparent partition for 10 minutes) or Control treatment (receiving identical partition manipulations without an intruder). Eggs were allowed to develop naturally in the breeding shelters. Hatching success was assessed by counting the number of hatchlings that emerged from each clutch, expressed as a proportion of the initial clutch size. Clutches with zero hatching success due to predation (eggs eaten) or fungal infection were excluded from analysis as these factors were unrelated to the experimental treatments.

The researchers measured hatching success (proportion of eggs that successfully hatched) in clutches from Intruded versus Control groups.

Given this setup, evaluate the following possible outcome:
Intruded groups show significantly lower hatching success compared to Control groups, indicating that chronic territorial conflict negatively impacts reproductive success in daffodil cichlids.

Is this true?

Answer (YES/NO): NO